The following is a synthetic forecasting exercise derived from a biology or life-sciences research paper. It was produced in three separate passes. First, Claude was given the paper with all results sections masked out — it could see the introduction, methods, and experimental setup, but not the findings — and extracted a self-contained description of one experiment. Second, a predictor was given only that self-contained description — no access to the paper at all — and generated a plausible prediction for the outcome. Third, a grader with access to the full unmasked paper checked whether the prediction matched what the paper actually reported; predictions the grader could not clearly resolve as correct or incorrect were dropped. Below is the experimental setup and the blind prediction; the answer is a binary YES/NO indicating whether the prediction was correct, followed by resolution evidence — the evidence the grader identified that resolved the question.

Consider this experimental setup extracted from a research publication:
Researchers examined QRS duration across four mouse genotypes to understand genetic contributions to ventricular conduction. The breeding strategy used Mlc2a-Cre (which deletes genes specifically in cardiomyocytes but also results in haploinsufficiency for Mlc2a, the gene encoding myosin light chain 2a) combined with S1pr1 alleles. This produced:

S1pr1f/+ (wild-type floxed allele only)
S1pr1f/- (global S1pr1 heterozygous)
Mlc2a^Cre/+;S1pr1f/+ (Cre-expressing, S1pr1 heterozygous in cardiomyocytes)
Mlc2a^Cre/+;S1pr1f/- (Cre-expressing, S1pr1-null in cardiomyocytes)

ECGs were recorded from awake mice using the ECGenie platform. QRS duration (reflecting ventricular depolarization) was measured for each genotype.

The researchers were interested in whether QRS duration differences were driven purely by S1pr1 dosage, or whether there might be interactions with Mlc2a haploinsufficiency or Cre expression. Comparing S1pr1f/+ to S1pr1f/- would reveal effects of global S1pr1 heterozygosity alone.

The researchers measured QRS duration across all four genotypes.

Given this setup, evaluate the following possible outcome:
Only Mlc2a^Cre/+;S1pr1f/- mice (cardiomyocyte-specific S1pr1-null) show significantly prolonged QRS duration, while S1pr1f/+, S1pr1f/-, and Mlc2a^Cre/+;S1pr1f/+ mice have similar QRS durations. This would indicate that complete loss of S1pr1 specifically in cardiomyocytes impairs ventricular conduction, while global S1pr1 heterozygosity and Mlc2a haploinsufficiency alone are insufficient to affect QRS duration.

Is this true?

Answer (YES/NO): NO